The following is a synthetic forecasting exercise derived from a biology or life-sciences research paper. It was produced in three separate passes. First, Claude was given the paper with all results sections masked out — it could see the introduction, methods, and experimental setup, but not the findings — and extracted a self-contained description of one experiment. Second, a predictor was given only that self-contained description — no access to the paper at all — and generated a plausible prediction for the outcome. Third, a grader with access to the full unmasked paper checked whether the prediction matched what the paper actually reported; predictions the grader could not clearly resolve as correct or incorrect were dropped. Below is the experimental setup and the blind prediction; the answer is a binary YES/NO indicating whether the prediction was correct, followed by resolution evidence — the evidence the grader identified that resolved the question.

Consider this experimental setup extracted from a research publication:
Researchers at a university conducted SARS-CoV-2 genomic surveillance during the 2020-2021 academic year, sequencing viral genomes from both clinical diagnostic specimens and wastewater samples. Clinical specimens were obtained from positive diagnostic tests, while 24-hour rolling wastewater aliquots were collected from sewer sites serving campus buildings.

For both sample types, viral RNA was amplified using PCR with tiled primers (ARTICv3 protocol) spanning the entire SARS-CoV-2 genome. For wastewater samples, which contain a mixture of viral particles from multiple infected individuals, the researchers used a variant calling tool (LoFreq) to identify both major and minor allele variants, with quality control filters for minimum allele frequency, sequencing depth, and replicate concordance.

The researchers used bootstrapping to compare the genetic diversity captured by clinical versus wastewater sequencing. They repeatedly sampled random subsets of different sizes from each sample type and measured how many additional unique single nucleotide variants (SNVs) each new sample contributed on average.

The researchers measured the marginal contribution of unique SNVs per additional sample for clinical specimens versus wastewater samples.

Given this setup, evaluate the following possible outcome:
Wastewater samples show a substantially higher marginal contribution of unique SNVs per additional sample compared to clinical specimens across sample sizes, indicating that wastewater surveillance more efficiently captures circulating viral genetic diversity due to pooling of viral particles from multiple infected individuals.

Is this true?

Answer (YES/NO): NO